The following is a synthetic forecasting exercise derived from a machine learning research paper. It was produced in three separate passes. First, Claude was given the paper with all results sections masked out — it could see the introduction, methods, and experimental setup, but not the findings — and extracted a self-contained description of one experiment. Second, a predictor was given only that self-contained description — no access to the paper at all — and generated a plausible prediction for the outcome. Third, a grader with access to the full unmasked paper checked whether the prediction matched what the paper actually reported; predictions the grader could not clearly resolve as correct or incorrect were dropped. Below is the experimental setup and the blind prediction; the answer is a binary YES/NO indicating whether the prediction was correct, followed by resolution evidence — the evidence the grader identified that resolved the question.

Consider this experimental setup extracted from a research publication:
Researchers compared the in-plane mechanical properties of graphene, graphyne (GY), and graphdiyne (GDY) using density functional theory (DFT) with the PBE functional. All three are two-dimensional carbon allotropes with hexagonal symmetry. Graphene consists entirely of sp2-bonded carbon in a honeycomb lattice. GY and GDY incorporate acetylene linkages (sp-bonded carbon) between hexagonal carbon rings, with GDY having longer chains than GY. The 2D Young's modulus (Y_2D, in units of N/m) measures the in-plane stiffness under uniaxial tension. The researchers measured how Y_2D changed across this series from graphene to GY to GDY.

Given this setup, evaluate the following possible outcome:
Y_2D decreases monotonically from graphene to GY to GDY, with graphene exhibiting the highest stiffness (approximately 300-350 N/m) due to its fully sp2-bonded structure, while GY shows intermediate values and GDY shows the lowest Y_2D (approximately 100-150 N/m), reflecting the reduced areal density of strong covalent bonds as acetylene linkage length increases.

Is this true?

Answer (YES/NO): YES